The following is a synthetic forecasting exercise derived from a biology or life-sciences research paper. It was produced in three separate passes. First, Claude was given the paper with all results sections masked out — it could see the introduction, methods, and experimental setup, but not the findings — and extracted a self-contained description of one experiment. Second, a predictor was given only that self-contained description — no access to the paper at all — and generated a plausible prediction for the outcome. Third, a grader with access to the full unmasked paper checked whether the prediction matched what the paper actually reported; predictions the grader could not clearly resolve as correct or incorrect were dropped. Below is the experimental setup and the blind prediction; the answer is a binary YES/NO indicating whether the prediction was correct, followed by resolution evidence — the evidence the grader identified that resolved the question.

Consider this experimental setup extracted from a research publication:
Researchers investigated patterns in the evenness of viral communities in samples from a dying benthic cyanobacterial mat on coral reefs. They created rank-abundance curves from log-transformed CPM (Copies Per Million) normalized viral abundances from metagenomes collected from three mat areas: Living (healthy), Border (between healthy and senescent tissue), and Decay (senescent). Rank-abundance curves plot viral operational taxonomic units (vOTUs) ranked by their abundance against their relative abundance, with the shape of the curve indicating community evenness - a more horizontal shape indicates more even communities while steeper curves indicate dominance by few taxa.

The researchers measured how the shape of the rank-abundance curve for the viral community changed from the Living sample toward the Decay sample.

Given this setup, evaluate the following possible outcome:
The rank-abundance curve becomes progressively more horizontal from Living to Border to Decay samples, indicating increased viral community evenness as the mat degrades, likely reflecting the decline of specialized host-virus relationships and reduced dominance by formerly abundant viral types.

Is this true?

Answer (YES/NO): NO